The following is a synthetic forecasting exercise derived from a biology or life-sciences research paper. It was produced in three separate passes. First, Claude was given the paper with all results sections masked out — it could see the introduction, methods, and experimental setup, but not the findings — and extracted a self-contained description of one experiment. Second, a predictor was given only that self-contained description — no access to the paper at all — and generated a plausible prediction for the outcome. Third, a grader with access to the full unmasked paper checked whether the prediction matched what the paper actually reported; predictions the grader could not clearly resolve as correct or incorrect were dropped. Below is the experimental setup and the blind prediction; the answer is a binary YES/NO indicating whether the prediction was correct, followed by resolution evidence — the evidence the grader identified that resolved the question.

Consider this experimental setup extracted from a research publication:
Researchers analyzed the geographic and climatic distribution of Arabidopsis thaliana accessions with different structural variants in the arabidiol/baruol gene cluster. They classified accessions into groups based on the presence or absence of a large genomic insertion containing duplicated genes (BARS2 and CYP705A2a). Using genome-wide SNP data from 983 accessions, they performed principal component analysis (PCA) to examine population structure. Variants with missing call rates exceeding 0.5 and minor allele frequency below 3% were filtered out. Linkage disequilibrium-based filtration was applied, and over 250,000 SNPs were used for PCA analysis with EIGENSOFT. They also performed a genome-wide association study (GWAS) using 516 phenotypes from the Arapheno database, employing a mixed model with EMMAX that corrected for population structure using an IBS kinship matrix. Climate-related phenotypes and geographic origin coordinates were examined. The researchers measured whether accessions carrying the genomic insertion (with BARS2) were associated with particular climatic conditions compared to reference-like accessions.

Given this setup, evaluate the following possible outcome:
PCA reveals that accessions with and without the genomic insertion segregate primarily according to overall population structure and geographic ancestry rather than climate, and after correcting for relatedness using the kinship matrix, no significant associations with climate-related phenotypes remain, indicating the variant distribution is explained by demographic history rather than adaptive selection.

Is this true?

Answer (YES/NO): NO